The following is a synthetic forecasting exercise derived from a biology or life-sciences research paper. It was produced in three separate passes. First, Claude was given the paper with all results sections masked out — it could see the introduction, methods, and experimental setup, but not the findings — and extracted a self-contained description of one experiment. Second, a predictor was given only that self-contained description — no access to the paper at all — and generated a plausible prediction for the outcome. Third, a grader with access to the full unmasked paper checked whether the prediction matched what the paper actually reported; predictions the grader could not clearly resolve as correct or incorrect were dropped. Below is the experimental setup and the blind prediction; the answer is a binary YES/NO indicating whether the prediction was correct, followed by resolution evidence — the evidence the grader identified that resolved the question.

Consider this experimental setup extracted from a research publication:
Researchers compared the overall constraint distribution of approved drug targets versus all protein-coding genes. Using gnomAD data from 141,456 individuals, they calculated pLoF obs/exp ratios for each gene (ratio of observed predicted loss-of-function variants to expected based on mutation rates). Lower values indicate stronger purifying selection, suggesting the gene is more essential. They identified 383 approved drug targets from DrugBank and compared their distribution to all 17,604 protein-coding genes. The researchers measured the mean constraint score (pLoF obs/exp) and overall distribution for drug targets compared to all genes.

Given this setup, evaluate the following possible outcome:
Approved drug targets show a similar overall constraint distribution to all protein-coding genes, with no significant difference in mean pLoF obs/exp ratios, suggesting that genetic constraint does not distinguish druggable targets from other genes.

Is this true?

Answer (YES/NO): NO